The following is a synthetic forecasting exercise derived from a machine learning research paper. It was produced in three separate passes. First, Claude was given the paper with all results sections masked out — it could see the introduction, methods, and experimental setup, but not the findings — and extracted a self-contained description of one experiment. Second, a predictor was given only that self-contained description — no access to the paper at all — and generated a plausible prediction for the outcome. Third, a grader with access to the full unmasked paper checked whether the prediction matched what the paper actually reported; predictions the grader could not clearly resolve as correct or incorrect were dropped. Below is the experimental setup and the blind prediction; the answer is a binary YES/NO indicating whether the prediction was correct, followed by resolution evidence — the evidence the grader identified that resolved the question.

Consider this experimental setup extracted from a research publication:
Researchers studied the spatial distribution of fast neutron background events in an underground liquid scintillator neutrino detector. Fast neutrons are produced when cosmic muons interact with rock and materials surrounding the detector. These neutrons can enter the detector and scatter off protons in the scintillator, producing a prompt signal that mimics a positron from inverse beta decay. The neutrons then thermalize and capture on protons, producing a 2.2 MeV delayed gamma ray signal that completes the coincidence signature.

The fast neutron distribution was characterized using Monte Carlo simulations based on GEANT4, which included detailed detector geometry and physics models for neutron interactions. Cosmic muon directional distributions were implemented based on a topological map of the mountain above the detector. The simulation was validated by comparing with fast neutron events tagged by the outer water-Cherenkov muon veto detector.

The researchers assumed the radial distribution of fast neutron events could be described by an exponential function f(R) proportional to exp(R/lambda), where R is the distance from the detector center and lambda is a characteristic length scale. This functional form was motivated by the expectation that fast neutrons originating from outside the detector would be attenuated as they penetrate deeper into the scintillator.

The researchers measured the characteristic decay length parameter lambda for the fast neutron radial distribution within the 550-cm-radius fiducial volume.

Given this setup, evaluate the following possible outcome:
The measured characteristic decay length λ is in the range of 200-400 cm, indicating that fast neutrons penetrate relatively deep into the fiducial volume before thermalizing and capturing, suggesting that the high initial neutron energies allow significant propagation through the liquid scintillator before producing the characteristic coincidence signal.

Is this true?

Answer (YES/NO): NO